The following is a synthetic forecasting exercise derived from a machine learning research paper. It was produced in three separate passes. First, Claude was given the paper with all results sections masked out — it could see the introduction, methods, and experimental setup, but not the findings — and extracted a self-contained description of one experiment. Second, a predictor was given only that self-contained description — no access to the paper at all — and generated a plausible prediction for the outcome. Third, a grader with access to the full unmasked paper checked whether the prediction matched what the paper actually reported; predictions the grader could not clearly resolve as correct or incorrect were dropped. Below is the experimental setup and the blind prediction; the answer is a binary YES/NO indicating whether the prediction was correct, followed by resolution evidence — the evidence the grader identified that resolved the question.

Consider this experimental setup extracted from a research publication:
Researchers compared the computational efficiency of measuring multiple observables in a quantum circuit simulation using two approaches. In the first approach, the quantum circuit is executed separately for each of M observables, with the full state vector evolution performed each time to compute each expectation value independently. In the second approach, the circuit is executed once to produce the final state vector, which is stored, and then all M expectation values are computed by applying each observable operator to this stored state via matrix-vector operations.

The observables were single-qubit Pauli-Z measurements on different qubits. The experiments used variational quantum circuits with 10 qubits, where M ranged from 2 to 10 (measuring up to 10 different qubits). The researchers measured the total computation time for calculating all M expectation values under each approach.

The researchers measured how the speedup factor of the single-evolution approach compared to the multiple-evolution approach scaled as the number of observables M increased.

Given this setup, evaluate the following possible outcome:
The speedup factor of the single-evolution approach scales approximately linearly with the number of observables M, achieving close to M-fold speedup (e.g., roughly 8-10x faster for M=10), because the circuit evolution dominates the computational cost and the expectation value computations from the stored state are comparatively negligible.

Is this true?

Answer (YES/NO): YES